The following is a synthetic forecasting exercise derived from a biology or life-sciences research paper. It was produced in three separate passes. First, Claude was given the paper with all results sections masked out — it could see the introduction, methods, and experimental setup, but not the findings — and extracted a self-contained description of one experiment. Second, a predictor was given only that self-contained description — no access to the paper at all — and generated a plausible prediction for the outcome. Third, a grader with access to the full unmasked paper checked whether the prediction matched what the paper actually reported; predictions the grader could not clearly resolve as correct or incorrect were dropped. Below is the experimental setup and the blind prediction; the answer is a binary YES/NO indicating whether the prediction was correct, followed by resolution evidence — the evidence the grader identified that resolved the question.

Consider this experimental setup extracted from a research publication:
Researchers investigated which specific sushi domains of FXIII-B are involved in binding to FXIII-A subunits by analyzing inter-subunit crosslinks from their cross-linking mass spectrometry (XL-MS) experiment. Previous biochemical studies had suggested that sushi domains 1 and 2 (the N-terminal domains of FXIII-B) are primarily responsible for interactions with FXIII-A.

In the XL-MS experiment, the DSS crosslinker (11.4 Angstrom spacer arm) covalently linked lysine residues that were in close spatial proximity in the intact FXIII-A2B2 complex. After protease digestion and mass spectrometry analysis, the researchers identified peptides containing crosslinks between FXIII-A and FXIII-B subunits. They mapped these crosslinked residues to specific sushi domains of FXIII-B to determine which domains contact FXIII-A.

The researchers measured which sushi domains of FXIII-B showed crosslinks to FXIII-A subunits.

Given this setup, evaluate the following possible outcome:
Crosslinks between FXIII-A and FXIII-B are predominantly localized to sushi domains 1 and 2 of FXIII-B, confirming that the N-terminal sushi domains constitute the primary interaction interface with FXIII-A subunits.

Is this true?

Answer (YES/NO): NO